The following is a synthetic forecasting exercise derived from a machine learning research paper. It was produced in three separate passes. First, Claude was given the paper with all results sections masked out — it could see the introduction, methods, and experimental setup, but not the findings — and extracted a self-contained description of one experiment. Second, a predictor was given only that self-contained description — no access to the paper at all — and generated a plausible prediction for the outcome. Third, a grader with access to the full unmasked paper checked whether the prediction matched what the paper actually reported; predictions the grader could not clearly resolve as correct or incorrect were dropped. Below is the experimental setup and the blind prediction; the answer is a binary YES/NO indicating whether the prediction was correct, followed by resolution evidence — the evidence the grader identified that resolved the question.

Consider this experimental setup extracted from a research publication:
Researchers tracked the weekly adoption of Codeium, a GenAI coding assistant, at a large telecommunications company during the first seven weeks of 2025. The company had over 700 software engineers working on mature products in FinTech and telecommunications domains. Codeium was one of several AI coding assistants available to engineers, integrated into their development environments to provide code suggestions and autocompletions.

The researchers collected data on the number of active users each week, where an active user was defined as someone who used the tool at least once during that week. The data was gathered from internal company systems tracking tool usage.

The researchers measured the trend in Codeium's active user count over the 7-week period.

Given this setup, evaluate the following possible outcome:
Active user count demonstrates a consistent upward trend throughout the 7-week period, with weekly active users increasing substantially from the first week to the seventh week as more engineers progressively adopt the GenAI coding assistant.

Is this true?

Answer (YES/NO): NO